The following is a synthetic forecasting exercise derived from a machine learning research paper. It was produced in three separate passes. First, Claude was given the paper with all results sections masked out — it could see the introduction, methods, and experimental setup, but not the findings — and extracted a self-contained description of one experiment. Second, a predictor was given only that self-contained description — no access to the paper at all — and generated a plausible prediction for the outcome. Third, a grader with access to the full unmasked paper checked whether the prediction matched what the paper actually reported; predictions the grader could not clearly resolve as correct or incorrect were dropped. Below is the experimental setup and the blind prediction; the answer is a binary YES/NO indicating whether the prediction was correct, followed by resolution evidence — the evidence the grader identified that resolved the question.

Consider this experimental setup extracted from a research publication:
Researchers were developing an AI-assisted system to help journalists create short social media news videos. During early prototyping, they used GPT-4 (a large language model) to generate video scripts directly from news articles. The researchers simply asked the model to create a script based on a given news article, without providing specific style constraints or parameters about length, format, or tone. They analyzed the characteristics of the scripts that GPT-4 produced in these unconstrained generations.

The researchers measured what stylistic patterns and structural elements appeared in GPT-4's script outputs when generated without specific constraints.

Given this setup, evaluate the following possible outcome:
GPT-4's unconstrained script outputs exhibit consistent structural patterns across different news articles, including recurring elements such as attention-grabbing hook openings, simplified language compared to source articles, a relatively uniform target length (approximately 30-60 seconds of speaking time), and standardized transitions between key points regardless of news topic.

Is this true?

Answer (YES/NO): NO